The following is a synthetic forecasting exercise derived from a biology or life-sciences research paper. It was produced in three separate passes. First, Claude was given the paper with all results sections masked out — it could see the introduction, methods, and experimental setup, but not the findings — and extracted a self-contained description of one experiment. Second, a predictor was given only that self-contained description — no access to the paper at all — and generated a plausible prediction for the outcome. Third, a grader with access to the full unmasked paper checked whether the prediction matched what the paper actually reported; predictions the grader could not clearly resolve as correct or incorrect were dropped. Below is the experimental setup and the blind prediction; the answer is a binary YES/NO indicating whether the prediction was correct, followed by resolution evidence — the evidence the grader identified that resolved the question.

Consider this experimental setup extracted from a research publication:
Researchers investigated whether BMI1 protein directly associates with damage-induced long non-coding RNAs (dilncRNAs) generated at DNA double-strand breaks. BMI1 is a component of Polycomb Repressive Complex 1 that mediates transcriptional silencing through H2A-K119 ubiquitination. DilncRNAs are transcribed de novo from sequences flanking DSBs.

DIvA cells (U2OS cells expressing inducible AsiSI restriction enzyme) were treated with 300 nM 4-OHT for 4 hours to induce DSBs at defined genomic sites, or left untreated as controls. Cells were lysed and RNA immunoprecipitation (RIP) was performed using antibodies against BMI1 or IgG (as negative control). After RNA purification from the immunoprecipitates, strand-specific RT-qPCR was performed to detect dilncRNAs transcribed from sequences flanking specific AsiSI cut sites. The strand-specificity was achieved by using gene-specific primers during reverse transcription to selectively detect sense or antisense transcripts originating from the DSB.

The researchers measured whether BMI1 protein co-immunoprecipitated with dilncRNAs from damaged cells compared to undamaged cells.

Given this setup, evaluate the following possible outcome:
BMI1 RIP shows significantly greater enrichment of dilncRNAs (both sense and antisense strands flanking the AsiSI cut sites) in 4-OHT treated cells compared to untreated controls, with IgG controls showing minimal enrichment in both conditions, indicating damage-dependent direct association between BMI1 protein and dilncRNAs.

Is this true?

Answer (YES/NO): NO